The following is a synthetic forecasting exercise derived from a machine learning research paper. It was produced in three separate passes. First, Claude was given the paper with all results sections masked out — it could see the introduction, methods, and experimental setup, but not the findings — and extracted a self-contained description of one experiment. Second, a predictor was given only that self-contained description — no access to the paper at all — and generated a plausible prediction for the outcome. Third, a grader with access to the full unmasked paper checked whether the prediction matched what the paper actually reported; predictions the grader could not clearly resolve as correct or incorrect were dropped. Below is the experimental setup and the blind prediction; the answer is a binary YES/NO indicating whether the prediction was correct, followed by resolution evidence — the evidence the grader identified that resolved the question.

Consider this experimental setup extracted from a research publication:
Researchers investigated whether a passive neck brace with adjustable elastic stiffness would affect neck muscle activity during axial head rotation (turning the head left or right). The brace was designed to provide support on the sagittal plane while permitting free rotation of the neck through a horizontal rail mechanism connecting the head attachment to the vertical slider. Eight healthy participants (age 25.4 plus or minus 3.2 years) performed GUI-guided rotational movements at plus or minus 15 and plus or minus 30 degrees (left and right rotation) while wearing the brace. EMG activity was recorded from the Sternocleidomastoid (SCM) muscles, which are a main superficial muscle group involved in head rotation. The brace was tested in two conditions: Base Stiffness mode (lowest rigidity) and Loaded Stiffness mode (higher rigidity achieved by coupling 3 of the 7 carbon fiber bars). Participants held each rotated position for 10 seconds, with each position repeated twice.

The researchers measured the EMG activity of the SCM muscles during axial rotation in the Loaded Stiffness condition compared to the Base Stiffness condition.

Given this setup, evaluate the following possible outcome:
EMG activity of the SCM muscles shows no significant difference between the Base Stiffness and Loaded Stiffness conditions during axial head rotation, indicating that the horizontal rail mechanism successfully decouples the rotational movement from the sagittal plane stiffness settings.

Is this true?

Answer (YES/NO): YES